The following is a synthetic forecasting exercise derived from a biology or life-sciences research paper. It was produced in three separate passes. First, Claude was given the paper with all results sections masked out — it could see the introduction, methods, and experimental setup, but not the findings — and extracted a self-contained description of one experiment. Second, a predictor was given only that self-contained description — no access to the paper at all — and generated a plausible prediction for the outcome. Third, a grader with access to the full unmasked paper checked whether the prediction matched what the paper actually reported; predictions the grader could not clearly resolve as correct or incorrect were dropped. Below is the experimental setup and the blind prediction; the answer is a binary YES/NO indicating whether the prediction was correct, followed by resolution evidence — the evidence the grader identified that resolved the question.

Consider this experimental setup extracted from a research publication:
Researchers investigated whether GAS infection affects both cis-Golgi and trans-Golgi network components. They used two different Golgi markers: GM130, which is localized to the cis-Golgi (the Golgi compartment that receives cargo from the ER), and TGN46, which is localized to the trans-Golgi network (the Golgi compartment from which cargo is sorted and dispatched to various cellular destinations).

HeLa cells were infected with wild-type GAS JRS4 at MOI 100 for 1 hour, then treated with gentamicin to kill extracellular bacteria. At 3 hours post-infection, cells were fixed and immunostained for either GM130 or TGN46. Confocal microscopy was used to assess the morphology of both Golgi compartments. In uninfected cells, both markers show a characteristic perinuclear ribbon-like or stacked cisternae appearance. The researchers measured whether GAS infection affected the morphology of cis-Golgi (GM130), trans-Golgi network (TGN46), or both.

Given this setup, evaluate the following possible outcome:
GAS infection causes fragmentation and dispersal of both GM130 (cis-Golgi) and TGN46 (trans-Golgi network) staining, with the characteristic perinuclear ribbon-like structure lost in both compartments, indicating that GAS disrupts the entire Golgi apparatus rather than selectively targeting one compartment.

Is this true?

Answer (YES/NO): YES